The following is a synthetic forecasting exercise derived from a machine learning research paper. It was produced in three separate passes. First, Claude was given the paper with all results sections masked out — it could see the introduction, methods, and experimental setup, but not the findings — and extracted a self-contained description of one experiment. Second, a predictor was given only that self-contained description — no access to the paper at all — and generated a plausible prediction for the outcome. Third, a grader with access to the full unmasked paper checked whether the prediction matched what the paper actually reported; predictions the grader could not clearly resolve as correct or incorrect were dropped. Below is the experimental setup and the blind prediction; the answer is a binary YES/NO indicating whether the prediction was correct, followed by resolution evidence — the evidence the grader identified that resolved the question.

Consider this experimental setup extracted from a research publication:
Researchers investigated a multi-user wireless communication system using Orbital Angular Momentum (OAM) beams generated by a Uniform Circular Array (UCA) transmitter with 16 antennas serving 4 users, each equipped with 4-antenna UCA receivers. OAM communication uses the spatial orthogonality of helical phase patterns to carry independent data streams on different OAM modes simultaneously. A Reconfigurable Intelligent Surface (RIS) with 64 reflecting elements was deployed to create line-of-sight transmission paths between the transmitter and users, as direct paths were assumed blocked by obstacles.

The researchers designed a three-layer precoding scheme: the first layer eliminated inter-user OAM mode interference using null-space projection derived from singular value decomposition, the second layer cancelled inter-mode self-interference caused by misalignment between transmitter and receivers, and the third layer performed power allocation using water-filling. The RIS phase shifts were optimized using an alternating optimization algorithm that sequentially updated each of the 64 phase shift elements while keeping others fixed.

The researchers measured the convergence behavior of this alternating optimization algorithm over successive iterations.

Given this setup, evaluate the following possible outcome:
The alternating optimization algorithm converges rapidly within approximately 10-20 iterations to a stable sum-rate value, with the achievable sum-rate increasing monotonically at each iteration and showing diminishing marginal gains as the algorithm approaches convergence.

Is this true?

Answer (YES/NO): YES